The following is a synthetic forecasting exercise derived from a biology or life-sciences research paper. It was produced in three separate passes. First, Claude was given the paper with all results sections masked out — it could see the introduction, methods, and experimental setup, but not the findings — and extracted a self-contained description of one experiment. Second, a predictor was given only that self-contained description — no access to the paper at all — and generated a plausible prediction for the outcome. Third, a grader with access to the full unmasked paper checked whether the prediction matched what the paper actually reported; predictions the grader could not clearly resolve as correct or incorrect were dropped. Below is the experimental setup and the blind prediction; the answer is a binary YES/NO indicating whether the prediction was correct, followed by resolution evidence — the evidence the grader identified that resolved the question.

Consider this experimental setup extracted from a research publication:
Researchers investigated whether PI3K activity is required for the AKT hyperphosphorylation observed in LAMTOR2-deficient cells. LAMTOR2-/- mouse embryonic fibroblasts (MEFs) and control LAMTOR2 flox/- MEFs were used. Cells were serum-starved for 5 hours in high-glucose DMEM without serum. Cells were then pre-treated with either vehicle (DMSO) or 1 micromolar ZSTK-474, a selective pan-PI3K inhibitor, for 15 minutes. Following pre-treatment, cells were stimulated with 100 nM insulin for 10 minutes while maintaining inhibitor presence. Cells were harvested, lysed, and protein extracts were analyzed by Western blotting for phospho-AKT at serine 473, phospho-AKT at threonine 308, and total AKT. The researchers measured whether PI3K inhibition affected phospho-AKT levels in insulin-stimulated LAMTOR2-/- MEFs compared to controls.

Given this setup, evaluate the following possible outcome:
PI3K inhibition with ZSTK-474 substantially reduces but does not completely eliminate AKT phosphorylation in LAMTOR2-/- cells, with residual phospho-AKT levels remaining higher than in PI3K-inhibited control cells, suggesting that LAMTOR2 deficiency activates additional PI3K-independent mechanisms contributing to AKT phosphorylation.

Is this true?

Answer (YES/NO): NO